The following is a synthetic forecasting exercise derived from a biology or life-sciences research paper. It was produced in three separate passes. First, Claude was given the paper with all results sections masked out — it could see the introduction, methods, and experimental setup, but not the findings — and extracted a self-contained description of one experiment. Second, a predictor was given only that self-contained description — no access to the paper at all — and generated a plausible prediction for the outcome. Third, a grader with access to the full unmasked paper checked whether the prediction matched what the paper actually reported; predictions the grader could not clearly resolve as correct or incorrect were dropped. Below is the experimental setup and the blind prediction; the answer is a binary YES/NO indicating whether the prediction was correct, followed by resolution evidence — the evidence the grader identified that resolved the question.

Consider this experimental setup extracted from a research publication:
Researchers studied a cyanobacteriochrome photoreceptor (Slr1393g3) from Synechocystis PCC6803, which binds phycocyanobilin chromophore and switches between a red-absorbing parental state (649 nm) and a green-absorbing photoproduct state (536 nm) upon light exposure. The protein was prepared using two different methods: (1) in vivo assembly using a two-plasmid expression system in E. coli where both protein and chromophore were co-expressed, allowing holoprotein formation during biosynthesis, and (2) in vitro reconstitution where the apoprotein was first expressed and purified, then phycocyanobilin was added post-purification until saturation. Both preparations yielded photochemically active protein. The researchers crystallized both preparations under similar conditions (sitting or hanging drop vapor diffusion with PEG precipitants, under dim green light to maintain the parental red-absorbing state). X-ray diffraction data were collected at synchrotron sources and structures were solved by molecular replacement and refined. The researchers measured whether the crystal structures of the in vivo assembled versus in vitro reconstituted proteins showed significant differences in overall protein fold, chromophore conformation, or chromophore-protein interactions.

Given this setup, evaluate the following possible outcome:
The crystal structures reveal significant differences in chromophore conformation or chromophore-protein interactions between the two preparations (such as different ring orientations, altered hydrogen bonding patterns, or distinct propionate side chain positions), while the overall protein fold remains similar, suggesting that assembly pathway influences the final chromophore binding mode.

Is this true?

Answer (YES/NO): NO